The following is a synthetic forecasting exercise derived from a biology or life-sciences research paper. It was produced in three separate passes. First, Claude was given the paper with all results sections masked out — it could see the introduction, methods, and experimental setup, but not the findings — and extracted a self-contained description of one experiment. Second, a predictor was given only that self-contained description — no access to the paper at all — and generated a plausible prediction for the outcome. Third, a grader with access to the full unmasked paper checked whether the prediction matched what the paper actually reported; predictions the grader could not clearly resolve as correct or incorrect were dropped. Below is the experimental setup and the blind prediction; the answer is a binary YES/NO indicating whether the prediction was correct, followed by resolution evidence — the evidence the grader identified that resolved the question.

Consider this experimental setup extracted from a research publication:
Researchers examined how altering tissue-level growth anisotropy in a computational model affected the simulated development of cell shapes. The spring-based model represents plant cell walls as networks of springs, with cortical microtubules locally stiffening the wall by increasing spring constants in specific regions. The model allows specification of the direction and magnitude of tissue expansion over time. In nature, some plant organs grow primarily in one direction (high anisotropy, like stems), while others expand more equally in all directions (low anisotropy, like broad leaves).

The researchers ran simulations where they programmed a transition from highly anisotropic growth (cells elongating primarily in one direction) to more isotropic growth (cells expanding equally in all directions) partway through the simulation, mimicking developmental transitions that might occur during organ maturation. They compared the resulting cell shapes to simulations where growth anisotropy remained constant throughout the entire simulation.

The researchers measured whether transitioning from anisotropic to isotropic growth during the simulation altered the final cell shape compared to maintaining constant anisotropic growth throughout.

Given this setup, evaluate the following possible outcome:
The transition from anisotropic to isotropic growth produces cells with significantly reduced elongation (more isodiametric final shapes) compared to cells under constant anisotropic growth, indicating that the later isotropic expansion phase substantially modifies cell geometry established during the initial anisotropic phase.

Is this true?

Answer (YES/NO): NO